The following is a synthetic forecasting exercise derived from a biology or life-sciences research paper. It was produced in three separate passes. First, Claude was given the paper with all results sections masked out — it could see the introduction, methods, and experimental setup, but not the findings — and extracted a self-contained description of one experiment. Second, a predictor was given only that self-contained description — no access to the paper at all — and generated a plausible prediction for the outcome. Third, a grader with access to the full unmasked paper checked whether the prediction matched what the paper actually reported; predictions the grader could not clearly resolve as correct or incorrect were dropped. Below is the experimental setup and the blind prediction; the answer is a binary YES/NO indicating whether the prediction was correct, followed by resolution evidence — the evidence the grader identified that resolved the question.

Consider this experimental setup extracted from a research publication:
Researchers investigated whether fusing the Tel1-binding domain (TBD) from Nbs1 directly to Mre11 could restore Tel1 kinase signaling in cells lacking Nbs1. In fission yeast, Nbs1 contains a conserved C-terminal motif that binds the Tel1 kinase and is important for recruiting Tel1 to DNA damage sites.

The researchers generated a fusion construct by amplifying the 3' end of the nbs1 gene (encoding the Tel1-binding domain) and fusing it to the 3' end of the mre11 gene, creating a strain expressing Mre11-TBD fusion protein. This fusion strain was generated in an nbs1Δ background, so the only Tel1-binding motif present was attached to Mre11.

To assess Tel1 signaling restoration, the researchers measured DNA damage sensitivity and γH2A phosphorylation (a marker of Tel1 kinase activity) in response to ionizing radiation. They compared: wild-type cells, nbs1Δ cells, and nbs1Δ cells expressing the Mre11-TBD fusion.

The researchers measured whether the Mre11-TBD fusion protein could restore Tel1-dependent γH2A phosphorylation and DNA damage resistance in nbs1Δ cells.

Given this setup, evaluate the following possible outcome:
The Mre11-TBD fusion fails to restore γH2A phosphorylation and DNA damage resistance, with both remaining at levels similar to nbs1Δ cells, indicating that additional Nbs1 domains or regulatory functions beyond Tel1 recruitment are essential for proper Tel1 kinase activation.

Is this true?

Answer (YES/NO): NO